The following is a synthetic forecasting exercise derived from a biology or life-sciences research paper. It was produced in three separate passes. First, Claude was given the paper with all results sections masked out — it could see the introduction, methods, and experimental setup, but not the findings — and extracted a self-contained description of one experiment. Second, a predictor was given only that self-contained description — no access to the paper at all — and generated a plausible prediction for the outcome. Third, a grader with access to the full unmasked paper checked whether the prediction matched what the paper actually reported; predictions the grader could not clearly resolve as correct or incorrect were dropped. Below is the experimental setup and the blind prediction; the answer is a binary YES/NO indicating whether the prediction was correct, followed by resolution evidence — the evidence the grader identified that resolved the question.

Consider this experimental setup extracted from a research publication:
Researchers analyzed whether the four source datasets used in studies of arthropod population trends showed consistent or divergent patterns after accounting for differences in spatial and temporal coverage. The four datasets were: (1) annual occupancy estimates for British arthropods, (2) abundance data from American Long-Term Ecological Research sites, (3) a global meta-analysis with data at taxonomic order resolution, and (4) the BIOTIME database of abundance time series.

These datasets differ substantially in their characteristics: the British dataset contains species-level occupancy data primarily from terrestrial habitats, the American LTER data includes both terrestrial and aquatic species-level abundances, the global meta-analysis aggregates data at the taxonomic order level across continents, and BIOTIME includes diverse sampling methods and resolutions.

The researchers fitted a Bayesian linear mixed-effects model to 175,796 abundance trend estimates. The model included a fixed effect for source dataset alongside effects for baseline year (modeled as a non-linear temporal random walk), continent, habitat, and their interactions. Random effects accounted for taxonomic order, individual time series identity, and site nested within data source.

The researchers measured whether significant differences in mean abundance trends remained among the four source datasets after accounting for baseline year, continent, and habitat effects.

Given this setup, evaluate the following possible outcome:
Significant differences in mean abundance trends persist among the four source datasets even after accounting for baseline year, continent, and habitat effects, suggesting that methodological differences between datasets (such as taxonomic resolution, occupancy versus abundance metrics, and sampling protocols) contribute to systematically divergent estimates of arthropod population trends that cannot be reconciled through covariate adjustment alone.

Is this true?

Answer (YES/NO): NO